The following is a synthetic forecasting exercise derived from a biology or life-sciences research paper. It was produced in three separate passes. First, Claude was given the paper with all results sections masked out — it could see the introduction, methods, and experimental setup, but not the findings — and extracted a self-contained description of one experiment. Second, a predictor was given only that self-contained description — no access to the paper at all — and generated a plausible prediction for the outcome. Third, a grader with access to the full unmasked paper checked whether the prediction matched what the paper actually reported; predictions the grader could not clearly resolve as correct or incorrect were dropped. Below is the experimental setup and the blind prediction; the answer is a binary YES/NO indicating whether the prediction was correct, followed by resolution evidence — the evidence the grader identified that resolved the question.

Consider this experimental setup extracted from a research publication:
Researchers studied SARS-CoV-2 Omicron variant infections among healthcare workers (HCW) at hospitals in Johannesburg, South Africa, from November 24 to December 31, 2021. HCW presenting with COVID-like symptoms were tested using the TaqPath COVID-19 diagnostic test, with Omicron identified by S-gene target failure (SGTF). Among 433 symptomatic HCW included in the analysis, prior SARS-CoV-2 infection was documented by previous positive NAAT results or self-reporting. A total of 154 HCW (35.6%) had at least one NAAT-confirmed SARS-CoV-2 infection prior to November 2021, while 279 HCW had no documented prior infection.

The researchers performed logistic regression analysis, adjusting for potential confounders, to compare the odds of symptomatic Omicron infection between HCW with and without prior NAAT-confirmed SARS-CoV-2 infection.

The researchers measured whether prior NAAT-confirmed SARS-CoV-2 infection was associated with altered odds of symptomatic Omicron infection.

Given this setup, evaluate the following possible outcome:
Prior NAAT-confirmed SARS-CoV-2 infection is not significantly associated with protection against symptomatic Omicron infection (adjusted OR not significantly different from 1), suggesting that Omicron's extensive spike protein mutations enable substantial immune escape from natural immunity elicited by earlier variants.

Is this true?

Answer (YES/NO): NO